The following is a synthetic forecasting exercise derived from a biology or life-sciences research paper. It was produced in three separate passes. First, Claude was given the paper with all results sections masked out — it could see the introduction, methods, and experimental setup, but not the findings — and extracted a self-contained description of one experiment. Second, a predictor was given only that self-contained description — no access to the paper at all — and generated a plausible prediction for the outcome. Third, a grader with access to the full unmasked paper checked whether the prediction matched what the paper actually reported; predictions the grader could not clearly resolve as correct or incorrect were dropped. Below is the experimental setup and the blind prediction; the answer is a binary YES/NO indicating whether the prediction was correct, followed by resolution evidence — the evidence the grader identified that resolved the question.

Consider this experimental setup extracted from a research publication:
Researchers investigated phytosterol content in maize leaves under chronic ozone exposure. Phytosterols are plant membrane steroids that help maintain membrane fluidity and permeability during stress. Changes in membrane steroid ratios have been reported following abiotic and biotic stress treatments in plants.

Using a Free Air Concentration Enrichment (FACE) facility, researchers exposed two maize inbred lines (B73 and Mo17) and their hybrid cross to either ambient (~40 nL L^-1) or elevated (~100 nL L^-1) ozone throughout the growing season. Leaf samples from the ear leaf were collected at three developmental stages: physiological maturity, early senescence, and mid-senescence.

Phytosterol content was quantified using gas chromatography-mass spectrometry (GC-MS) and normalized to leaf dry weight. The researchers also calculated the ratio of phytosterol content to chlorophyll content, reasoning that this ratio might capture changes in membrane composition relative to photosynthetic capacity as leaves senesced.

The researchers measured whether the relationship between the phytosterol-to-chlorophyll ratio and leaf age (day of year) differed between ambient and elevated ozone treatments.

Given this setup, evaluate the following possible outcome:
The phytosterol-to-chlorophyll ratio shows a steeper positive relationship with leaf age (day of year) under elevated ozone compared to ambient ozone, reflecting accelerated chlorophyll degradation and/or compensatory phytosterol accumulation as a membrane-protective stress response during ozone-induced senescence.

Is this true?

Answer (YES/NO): NO